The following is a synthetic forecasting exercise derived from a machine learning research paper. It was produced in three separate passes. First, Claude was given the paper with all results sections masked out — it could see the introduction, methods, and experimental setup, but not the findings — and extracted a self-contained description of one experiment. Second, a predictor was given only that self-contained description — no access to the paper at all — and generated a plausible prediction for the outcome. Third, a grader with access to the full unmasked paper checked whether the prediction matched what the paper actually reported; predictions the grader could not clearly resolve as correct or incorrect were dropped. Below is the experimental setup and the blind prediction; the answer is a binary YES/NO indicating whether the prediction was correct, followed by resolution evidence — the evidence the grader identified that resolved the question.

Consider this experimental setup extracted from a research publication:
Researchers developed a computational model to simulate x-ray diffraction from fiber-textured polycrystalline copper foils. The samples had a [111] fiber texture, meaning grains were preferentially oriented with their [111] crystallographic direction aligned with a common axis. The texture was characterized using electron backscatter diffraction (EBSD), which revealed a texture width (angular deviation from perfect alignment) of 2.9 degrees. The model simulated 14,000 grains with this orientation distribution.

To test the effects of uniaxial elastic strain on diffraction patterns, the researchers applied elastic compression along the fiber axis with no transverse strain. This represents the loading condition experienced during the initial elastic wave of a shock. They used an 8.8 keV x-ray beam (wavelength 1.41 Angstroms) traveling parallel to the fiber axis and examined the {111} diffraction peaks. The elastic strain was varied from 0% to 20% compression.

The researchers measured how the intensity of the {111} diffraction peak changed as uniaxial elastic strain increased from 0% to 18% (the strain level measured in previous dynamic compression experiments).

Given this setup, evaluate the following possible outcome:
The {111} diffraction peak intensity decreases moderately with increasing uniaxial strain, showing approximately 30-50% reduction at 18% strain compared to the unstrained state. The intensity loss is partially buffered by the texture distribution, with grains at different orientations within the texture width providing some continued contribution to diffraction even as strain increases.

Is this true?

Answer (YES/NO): YES